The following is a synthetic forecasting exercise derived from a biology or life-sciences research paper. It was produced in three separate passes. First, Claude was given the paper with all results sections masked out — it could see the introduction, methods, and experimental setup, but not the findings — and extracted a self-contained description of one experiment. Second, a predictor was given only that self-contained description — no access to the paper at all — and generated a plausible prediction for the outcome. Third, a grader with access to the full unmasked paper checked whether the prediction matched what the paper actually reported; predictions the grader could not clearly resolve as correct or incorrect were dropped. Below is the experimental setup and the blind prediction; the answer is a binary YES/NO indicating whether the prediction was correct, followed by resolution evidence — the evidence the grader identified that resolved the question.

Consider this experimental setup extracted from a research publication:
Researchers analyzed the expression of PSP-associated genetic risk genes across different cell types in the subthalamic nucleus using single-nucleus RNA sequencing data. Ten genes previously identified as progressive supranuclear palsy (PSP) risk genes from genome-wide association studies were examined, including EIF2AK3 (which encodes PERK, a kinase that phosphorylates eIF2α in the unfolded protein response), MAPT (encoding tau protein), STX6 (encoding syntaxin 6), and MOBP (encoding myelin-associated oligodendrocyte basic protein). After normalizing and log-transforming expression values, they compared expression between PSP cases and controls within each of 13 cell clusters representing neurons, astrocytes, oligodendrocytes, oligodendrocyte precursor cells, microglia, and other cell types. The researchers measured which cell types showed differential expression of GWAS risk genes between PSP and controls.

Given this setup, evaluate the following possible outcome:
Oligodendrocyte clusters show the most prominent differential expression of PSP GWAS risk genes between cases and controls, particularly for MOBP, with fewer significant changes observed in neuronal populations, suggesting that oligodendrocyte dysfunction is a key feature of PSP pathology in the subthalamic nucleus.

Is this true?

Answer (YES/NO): NO